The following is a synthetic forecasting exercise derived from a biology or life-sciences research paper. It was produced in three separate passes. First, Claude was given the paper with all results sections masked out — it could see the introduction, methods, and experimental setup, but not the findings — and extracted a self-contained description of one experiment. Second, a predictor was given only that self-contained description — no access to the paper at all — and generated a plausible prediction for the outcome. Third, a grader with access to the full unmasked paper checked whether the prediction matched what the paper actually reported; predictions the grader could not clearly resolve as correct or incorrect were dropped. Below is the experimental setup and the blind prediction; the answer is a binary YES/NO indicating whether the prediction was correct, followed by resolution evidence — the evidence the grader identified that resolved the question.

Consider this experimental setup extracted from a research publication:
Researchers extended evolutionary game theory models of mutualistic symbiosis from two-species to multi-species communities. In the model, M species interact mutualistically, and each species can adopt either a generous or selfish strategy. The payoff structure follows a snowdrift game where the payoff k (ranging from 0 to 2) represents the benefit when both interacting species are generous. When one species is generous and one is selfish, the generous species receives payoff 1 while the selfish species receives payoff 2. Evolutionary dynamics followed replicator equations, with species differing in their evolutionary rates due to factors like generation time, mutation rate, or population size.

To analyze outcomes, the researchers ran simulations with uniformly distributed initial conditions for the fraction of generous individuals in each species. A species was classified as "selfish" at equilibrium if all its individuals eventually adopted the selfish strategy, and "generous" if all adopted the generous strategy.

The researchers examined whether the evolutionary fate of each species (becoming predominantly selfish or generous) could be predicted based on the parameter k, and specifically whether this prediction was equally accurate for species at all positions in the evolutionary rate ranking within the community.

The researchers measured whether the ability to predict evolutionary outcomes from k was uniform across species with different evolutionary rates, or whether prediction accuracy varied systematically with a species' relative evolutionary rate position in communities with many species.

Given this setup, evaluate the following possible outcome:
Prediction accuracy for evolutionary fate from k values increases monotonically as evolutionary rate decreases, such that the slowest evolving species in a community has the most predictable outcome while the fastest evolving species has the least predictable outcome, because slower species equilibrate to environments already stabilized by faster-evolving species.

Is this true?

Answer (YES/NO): NO